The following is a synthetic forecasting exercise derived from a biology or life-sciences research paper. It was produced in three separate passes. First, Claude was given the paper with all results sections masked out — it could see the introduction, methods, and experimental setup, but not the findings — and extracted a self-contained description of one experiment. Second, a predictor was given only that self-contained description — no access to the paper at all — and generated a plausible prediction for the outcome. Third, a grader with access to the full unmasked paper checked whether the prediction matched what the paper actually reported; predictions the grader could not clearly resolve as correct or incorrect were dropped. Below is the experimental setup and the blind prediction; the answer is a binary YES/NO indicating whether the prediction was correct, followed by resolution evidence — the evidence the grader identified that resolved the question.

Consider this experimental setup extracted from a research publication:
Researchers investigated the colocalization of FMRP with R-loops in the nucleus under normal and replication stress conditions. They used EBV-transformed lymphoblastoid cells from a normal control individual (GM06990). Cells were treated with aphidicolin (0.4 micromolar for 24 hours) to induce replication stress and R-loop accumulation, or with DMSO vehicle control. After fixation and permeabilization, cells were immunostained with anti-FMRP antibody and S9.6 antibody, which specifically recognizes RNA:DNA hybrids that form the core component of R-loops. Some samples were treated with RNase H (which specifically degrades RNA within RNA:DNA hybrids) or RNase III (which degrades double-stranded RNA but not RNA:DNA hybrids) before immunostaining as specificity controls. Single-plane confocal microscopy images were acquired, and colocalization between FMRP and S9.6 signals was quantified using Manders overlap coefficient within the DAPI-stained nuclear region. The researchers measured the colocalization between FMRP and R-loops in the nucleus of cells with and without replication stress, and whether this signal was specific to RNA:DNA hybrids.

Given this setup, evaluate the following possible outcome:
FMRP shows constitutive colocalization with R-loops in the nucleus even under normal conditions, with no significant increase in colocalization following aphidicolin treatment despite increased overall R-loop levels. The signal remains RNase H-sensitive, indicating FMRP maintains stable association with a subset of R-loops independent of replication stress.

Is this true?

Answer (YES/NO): NO